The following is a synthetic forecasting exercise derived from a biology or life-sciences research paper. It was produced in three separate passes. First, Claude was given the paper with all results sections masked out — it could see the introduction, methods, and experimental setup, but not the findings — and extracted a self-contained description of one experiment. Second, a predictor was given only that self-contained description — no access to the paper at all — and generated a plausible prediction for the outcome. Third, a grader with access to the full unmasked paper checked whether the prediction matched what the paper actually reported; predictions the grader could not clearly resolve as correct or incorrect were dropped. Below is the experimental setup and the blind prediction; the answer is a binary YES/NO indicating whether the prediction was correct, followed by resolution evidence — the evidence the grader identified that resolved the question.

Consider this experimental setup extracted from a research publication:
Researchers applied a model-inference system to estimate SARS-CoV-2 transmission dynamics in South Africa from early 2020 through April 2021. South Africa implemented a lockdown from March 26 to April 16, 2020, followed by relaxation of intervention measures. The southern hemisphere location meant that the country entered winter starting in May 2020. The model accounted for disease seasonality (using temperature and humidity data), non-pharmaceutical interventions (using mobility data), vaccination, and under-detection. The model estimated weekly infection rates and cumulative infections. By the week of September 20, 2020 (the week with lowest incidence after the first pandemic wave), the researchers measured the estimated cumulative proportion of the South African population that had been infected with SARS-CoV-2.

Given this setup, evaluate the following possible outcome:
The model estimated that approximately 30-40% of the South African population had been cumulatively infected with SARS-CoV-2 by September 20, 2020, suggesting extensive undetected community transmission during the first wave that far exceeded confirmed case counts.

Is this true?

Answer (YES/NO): YES